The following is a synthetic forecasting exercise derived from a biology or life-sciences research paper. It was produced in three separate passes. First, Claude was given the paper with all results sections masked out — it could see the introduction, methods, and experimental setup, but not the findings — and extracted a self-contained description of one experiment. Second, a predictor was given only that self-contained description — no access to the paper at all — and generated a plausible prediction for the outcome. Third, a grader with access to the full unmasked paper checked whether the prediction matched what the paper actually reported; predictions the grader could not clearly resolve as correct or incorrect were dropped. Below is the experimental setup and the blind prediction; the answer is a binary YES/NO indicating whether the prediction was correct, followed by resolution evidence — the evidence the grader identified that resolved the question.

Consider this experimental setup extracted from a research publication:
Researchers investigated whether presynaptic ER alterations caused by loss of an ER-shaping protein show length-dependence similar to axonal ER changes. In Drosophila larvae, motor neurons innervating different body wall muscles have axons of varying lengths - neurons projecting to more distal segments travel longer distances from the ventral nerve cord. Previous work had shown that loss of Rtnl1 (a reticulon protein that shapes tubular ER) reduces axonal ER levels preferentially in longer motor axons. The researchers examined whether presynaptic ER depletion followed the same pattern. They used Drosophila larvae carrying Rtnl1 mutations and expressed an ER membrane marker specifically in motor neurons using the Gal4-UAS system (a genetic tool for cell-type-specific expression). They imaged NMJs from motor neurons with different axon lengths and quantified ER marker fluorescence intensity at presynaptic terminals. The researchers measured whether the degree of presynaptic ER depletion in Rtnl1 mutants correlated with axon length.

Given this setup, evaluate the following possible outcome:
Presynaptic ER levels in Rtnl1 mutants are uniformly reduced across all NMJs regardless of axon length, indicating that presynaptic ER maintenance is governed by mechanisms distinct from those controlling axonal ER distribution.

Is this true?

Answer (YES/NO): YES